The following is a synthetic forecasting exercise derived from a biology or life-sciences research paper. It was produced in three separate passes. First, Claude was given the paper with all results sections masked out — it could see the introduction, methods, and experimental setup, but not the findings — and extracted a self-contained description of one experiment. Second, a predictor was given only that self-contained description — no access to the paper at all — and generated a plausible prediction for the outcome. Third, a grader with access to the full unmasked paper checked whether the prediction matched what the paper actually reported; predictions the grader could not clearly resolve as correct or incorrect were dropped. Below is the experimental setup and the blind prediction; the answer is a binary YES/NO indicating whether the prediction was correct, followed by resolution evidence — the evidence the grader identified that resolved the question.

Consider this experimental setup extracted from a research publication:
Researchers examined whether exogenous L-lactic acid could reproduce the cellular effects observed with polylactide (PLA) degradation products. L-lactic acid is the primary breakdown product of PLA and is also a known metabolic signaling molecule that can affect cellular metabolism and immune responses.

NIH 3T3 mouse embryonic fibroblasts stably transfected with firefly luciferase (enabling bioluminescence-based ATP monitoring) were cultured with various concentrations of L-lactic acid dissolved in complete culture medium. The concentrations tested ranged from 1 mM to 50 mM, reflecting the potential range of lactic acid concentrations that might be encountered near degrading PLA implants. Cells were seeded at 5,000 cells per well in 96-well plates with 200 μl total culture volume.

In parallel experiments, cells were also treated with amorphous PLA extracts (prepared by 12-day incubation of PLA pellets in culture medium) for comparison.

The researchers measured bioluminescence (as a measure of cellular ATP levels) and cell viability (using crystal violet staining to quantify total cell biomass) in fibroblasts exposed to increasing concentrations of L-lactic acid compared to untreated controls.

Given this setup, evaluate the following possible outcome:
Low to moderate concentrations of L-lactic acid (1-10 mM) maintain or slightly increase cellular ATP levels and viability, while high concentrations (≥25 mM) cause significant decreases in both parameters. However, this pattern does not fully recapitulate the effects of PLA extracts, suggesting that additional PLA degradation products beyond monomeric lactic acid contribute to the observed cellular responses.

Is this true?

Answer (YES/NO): NO